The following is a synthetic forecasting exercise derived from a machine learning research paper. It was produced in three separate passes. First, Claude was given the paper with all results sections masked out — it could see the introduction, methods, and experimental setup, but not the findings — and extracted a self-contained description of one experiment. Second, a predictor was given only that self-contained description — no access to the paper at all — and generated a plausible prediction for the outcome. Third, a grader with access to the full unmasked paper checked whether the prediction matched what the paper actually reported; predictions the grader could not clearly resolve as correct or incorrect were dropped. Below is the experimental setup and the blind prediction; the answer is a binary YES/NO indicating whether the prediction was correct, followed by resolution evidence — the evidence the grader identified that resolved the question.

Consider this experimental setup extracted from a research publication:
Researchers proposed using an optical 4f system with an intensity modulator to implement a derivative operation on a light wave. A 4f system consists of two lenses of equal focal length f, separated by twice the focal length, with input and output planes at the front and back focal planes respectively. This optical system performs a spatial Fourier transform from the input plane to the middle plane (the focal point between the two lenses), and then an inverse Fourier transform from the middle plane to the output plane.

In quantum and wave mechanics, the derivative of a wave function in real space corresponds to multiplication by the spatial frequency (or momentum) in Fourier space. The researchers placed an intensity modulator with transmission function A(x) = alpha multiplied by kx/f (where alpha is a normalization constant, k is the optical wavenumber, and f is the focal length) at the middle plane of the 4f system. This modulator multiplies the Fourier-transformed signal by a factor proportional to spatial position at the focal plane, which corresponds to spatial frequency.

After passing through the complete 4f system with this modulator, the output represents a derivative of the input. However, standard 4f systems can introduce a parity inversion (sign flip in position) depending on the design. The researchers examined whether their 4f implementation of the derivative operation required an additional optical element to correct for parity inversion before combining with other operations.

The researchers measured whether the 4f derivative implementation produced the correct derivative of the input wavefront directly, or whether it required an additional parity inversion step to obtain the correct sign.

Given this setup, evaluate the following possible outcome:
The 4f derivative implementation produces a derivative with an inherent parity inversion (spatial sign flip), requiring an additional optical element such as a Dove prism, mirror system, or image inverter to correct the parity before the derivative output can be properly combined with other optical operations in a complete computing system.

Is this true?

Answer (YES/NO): YES